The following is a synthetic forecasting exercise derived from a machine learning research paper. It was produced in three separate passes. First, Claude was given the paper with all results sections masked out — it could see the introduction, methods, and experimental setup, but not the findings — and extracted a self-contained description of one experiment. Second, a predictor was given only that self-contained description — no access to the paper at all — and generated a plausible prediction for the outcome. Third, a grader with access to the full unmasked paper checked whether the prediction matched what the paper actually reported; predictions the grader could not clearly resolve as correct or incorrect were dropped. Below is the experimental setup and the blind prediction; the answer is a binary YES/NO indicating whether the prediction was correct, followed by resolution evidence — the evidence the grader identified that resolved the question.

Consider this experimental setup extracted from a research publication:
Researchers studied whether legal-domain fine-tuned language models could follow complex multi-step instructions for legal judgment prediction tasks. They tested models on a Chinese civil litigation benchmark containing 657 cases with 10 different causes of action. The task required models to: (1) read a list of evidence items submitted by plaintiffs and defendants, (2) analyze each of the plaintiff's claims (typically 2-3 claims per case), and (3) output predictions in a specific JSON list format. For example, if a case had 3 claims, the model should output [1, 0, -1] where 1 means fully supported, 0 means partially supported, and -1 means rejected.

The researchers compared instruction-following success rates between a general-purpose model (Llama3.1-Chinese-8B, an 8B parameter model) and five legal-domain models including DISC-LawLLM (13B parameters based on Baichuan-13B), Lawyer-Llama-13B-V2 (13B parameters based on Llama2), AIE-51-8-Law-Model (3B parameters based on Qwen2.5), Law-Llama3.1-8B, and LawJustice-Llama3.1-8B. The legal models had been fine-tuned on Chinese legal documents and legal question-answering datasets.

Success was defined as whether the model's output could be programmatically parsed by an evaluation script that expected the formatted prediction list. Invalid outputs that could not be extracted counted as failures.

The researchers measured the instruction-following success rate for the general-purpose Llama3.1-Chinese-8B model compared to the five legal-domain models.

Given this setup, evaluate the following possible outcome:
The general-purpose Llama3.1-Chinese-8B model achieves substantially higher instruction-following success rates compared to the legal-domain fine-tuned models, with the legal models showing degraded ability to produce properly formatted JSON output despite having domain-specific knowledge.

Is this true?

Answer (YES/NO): YES